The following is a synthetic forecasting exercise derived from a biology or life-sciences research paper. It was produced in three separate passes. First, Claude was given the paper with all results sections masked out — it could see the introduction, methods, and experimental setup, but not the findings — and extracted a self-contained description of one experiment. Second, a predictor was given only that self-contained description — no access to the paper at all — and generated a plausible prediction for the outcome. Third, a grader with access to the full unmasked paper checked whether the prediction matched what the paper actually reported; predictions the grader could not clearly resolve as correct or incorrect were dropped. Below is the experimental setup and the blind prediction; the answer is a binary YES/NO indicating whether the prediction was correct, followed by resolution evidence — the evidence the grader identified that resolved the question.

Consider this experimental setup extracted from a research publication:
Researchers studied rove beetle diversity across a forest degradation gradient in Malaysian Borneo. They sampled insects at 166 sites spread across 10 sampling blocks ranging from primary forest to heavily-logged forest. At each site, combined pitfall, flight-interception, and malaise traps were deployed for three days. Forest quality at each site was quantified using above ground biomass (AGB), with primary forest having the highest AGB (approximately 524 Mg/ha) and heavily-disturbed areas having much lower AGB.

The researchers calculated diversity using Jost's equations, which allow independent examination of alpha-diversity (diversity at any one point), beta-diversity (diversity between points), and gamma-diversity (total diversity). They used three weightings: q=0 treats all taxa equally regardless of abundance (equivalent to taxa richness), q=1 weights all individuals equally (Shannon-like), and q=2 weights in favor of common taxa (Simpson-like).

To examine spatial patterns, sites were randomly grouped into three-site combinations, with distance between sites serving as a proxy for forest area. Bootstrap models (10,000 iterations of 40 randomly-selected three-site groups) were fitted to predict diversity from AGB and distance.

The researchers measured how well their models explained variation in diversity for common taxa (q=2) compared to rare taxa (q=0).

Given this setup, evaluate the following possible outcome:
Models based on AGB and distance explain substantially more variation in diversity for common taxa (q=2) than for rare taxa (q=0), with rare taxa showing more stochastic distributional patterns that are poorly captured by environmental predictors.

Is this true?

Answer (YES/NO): NO